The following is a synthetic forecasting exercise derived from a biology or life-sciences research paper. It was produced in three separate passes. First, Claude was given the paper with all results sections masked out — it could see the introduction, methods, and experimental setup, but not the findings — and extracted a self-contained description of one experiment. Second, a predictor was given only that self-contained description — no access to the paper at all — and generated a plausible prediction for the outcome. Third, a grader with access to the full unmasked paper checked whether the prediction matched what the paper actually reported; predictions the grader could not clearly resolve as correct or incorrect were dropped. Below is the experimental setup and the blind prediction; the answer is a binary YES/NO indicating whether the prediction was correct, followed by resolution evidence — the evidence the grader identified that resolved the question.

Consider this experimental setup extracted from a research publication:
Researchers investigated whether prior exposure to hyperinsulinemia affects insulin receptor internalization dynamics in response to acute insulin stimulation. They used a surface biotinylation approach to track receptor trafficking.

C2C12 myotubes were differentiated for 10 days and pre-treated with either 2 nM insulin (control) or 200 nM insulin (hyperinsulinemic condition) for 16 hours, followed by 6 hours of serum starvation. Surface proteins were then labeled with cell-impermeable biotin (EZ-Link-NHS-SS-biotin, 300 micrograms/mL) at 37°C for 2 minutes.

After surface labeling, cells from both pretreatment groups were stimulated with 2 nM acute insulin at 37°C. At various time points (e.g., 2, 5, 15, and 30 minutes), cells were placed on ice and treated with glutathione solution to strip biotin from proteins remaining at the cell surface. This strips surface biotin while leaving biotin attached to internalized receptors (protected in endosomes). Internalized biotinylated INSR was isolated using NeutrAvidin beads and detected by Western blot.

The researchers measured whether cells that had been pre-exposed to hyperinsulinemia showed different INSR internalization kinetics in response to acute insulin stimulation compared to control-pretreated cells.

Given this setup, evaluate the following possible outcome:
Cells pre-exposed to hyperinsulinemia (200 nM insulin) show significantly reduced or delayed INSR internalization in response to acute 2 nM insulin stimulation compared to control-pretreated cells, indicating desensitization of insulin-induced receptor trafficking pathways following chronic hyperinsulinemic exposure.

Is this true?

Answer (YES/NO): NO